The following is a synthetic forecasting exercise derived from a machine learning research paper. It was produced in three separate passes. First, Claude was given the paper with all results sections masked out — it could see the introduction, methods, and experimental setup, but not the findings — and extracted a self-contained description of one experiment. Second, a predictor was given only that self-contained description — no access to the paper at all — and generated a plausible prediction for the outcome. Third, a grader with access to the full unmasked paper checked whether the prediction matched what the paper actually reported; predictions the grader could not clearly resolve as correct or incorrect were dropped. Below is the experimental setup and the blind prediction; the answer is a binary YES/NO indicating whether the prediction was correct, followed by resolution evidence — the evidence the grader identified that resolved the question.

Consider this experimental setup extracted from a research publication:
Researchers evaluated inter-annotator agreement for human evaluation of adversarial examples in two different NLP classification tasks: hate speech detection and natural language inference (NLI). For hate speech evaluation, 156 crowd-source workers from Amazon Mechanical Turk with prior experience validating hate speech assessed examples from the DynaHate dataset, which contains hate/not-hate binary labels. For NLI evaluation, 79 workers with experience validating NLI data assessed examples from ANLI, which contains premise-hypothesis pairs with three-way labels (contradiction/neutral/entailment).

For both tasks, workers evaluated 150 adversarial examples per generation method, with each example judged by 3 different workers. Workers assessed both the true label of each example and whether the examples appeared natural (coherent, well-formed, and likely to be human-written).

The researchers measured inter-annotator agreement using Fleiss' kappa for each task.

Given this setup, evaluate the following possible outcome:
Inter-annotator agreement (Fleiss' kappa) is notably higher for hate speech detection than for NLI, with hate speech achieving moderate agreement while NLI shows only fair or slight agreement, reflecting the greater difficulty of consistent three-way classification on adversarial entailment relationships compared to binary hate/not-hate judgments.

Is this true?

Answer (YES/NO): NO